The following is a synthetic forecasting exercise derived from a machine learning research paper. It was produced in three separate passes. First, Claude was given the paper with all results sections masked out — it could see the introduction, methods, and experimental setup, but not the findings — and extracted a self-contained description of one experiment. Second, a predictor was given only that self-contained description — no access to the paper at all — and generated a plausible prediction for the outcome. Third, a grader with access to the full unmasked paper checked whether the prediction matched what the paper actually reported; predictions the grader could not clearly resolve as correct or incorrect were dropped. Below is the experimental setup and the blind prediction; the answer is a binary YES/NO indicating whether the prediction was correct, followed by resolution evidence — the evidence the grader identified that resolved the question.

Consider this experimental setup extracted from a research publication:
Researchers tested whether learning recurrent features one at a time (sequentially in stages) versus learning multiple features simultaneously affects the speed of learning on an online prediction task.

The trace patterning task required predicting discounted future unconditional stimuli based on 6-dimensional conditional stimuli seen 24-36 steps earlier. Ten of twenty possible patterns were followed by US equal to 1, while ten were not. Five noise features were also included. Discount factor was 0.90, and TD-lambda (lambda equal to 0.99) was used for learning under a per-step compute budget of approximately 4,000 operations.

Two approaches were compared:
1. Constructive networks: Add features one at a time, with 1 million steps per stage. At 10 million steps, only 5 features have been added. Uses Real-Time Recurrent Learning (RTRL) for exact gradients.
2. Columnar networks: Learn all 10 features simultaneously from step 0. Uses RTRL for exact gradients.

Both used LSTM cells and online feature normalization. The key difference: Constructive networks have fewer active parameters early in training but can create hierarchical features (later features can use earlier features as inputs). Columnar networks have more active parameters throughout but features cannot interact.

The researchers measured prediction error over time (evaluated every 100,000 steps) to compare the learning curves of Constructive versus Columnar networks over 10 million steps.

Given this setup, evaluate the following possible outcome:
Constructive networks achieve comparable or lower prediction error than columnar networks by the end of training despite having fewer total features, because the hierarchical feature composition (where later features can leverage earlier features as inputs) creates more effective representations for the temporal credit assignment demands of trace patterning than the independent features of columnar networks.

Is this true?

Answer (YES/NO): NO